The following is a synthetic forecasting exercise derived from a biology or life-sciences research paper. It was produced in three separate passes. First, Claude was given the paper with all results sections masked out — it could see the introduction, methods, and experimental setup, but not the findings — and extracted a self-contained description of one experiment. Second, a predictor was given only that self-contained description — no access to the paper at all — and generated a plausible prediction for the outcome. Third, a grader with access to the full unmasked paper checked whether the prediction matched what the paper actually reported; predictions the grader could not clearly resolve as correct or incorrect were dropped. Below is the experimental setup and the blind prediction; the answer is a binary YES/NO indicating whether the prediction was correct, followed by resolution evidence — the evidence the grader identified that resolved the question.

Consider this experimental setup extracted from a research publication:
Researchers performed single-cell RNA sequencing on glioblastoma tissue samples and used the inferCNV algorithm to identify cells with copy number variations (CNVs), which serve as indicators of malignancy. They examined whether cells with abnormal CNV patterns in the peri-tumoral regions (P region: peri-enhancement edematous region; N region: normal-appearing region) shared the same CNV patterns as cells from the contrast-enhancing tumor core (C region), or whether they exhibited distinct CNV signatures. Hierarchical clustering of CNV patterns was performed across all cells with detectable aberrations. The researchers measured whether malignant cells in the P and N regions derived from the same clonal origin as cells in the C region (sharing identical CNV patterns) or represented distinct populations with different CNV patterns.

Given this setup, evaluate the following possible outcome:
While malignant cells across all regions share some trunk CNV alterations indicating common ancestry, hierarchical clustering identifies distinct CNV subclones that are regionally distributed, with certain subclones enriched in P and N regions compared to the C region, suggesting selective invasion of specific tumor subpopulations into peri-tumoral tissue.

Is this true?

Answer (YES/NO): NO